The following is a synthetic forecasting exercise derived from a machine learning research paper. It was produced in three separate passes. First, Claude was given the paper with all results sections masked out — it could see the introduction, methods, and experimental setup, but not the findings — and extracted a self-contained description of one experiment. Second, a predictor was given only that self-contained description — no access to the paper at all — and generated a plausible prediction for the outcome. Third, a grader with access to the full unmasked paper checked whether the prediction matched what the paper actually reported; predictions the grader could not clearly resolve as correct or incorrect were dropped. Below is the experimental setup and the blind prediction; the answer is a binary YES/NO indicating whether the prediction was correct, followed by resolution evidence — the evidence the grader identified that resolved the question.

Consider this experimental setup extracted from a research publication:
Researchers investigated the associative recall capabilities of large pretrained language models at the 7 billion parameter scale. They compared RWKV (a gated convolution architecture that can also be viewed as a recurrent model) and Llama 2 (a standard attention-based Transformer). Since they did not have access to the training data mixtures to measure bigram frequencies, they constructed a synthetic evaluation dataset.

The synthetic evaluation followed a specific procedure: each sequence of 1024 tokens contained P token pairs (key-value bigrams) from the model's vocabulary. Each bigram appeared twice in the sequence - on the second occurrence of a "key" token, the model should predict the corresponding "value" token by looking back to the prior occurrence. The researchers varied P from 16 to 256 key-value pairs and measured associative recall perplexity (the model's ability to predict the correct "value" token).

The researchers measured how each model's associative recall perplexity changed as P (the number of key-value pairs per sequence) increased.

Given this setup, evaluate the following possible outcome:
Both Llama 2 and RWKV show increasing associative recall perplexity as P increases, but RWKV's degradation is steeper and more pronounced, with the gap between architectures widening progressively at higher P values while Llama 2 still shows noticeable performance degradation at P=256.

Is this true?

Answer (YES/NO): NO